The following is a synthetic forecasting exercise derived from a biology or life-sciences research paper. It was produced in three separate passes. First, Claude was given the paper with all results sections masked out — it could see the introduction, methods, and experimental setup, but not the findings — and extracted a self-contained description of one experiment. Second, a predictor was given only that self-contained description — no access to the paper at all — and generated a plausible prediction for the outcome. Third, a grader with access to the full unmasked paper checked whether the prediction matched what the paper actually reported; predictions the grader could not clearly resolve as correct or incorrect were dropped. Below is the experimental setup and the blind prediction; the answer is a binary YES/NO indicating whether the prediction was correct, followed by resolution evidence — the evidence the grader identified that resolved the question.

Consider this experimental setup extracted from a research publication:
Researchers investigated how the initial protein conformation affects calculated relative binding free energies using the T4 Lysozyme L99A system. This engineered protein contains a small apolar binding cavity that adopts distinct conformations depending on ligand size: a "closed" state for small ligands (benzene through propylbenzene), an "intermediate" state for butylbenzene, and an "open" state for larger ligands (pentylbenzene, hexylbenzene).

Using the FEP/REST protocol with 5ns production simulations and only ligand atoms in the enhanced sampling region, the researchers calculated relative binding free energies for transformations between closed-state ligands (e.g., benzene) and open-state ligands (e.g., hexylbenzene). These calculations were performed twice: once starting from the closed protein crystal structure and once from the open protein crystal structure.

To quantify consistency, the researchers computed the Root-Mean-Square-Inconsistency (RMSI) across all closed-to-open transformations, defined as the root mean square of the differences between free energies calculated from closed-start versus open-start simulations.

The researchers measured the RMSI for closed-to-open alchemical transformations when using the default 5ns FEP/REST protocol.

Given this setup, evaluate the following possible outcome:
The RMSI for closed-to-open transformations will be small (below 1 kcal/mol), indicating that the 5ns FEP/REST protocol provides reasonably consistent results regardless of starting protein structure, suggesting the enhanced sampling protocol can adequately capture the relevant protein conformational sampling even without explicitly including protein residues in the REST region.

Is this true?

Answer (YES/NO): NO